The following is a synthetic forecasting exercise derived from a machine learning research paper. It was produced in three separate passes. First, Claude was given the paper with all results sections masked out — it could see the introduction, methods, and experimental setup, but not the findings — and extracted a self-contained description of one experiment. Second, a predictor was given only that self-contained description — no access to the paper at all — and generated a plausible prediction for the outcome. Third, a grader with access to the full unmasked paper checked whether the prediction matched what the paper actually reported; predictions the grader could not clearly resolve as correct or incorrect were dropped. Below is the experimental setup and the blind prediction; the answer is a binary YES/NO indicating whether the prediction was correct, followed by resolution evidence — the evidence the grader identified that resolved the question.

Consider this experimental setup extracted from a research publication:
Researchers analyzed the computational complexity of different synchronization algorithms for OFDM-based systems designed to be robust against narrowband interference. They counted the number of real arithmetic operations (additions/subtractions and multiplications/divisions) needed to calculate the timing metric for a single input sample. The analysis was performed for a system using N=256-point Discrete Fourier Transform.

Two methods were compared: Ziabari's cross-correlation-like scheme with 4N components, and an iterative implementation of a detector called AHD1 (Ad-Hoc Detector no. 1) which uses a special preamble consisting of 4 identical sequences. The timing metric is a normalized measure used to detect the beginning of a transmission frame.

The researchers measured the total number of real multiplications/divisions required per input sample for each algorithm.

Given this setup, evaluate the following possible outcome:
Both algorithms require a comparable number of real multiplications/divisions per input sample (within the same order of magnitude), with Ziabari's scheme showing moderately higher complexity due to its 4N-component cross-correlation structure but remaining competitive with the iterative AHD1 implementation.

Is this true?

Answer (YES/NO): YES